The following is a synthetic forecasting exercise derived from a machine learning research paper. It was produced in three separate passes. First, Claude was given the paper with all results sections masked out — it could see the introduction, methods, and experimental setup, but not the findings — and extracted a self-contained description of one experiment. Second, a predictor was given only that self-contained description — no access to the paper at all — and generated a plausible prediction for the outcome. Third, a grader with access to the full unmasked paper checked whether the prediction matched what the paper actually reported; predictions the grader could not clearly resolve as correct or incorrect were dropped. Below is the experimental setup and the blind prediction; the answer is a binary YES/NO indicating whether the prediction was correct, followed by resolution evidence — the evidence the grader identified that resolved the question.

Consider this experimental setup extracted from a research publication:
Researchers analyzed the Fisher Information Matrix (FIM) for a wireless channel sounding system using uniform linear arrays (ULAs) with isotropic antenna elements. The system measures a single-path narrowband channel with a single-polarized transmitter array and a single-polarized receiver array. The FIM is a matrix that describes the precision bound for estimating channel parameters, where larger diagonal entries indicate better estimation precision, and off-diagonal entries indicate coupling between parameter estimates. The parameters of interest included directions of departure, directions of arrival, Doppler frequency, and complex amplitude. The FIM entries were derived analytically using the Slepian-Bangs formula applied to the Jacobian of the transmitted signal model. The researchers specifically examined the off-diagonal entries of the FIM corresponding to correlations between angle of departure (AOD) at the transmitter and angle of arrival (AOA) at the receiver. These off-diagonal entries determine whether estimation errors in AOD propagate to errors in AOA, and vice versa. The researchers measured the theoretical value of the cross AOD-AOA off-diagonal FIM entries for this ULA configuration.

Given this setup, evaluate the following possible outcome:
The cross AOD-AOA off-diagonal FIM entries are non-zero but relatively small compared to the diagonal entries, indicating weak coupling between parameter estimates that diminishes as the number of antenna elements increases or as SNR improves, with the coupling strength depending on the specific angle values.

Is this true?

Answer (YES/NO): NO